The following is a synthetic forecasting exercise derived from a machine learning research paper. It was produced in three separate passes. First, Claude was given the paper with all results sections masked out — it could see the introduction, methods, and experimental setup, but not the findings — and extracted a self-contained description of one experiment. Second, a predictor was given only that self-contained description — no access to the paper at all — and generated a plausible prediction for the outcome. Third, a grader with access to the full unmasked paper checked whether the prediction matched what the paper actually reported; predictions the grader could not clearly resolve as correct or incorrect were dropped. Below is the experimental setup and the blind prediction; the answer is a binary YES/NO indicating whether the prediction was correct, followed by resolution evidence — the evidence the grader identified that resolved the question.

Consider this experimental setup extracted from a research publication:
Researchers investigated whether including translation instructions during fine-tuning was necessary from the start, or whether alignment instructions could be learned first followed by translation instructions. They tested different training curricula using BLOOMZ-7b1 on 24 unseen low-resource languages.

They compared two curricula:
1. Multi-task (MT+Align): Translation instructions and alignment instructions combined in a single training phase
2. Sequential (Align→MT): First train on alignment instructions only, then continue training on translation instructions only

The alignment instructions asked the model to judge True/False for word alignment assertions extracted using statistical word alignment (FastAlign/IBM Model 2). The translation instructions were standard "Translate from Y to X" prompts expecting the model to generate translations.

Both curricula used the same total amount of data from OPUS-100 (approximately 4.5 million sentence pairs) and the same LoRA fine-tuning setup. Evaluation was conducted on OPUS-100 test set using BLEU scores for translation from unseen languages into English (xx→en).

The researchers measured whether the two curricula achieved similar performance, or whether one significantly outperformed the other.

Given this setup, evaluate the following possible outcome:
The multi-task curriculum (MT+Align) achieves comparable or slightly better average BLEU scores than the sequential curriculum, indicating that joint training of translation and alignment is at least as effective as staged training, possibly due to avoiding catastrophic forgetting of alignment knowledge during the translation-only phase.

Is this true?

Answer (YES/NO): NO